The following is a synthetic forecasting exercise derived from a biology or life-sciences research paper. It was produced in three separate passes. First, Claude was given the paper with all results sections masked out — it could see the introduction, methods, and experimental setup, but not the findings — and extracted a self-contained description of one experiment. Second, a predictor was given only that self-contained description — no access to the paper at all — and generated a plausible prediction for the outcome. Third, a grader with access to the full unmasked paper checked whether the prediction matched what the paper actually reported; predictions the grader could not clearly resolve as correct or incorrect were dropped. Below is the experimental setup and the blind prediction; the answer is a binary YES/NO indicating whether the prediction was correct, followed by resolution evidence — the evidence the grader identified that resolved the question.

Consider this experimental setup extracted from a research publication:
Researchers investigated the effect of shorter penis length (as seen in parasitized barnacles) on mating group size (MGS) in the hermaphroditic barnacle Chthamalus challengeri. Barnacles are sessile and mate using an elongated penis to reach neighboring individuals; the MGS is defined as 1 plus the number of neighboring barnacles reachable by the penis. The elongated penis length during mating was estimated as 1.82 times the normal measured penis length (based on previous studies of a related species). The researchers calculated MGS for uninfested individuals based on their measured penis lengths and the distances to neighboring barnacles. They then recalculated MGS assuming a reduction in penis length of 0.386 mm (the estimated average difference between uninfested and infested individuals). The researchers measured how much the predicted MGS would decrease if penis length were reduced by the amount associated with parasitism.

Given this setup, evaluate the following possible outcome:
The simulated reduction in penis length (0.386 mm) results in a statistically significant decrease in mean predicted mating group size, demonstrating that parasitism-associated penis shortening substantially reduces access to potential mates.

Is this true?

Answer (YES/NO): NO